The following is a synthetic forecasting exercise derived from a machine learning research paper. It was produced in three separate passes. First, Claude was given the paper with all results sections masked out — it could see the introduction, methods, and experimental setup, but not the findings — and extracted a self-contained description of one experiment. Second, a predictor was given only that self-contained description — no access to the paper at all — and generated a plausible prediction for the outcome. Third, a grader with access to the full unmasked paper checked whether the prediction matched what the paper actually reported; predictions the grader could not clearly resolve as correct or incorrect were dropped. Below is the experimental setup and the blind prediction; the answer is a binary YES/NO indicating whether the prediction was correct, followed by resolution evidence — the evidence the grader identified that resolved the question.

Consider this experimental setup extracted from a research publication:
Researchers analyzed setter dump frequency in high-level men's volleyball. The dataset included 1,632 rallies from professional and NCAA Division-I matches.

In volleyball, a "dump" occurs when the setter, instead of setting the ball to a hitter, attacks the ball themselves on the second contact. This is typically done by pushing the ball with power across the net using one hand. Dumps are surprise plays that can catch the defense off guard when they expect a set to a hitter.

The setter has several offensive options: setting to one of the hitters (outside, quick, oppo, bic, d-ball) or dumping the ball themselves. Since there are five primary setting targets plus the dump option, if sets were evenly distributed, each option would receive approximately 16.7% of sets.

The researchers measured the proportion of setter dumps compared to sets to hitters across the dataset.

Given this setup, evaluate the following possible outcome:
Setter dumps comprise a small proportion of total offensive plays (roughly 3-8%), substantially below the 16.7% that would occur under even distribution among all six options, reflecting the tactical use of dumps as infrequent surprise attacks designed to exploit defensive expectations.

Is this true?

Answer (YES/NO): NO